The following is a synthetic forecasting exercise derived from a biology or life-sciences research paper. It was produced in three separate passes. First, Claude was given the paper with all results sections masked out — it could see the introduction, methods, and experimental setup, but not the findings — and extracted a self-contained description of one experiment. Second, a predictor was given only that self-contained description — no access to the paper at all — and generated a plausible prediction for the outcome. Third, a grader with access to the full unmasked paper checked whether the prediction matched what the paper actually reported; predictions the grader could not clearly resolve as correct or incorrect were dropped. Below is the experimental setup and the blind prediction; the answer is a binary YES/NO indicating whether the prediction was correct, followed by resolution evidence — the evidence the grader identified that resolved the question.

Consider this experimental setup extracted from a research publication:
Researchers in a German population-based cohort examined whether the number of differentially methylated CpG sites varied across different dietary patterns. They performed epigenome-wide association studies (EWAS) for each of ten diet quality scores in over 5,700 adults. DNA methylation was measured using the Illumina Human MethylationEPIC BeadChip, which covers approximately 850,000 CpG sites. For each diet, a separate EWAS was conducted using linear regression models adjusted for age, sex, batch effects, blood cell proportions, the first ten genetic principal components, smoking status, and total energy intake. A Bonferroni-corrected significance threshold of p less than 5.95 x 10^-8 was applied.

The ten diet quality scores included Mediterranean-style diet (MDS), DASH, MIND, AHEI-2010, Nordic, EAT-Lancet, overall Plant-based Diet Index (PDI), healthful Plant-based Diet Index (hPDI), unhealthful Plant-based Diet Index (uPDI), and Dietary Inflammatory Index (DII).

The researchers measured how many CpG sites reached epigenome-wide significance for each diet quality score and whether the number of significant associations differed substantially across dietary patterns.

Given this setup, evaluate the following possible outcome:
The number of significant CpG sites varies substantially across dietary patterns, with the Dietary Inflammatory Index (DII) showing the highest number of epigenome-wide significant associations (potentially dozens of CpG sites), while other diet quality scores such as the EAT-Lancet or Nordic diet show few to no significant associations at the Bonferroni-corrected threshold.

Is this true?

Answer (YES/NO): NO